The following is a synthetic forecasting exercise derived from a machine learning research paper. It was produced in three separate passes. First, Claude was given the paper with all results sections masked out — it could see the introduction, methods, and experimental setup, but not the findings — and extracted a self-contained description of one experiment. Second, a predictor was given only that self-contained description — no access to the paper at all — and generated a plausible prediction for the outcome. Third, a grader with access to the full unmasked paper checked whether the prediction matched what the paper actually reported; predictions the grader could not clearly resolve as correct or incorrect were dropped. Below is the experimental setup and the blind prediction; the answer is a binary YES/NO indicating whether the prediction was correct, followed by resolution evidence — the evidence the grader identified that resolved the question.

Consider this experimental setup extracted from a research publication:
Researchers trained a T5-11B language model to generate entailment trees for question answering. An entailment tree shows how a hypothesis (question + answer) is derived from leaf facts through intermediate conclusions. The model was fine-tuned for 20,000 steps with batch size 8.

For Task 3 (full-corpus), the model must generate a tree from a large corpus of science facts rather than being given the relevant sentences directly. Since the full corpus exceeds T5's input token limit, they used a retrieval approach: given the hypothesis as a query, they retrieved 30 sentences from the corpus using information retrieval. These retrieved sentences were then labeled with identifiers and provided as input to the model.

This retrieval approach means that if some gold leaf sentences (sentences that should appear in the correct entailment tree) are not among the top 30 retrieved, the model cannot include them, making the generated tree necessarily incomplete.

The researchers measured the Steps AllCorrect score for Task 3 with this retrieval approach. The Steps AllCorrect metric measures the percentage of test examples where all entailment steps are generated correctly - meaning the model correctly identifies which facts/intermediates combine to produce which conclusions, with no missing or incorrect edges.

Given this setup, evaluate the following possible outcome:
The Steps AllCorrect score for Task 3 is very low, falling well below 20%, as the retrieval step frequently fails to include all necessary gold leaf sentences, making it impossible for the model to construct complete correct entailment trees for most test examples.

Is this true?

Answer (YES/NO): YES